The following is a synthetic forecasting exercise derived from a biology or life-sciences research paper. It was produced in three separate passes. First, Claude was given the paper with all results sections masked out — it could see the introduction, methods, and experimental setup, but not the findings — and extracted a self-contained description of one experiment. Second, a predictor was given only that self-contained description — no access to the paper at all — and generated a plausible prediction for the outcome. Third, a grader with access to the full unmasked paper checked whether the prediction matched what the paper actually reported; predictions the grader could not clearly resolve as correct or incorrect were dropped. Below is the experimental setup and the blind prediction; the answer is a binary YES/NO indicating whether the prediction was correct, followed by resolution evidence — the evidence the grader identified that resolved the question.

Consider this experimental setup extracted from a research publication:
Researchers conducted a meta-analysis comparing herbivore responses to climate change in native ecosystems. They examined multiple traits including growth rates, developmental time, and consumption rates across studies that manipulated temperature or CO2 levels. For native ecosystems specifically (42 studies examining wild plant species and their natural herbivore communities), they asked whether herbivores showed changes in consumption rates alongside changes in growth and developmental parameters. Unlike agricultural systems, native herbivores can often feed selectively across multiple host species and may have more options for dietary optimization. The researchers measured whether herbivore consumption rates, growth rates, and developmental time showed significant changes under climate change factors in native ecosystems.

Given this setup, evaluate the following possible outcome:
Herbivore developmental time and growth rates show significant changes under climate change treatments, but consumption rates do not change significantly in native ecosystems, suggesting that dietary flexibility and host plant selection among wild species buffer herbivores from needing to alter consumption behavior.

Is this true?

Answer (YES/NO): YES